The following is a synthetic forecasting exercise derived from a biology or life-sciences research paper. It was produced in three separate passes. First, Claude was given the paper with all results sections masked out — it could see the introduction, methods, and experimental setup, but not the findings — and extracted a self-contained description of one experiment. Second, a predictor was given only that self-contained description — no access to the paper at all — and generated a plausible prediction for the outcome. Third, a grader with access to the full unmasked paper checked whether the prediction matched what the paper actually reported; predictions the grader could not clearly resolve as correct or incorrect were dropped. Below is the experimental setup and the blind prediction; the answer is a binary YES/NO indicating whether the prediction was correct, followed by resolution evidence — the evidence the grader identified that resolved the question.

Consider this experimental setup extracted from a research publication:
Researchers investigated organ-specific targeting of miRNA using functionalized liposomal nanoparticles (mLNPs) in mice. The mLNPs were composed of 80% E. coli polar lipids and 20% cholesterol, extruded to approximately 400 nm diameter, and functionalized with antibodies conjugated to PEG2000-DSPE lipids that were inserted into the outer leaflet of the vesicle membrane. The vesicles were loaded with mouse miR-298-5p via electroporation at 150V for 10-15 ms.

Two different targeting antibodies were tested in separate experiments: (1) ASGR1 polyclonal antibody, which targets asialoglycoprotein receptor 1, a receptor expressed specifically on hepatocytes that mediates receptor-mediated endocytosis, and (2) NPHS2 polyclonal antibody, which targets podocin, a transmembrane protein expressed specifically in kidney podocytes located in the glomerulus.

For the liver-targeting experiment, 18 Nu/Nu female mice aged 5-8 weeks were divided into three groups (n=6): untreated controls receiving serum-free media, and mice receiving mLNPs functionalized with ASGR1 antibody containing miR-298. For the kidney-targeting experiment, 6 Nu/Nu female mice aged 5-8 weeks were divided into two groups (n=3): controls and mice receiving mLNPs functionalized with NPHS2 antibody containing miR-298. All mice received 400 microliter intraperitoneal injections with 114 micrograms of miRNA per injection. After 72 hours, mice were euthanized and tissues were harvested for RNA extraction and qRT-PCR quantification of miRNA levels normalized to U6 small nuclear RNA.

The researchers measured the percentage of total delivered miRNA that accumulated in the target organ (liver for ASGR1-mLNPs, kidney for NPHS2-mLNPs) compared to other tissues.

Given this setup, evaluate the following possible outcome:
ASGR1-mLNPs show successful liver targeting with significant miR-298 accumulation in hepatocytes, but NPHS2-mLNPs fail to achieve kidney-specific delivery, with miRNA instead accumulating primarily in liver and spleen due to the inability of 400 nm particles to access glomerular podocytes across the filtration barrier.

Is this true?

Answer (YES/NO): NO